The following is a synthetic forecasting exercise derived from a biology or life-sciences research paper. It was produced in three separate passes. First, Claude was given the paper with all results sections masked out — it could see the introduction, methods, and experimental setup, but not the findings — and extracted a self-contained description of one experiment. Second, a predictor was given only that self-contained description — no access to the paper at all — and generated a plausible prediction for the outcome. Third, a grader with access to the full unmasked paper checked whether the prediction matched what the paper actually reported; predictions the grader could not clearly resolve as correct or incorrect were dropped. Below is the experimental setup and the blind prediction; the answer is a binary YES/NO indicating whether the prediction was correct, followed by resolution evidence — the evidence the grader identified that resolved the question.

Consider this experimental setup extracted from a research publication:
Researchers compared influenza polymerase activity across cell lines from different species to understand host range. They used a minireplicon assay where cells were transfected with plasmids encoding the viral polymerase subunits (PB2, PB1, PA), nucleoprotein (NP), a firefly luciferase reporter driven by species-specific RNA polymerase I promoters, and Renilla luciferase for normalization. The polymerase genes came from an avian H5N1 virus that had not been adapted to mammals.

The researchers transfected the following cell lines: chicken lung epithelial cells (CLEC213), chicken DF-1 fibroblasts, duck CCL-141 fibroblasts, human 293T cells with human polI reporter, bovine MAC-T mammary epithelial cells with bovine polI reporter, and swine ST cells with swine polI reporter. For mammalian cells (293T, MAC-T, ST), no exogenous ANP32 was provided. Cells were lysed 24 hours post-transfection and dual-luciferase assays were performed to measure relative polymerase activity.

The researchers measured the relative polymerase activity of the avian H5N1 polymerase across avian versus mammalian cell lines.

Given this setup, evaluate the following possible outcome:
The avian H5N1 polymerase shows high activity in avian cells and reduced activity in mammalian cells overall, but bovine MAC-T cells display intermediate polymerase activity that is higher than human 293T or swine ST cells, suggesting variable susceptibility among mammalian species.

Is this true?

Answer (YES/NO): NO